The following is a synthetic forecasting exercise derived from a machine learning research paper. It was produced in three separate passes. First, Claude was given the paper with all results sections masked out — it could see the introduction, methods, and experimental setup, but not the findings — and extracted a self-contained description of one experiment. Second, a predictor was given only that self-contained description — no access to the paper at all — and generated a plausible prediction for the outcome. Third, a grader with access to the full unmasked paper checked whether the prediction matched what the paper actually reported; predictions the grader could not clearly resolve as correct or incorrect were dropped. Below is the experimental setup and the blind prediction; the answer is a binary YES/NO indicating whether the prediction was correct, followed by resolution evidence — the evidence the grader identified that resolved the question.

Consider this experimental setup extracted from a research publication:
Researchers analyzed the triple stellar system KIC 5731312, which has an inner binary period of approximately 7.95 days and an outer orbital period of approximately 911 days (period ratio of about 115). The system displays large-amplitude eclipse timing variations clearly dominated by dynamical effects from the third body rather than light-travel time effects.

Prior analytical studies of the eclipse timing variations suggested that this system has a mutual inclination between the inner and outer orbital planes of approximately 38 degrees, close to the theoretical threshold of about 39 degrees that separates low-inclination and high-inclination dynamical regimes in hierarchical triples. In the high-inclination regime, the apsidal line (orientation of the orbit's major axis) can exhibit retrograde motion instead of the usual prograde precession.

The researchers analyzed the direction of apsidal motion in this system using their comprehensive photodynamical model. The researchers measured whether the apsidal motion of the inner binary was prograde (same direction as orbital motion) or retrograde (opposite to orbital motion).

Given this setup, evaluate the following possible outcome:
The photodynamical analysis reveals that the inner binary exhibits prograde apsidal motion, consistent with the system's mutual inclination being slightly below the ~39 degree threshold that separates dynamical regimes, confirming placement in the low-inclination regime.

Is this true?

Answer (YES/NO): NO